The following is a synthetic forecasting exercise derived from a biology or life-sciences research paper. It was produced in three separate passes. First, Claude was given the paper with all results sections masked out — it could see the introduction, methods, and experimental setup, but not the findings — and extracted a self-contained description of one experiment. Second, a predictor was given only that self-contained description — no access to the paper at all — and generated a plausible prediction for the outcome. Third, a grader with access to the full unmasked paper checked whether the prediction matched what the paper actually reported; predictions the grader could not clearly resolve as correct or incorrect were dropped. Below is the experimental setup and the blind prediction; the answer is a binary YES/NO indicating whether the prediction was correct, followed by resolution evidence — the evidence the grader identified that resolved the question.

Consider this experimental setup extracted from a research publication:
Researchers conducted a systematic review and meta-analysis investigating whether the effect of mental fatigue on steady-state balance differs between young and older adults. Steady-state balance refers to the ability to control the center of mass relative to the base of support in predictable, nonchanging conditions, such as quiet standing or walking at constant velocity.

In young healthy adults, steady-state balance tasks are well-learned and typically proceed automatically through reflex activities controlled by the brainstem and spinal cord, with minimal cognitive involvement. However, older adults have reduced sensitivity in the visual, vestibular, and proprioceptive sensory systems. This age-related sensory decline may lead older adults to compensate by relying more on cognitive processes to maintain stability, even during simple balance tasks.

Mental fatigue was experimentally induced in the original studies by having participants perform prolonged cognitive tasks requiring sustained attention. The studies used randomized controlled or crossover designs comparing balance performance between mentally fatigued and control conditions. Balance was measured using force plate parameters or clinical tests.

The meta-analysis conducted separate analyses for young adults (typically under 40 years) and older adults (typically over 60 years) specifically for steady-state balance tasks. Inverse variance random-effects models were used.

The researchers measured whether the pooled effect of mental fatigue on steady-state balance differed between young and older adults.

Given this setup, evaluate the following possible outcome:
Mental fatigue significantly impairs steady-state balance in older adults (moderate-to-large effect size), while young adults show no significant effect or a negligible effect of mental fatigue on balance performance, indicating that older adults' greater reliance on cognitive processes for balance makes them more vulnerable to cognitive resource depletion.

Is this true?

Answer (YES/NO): YES